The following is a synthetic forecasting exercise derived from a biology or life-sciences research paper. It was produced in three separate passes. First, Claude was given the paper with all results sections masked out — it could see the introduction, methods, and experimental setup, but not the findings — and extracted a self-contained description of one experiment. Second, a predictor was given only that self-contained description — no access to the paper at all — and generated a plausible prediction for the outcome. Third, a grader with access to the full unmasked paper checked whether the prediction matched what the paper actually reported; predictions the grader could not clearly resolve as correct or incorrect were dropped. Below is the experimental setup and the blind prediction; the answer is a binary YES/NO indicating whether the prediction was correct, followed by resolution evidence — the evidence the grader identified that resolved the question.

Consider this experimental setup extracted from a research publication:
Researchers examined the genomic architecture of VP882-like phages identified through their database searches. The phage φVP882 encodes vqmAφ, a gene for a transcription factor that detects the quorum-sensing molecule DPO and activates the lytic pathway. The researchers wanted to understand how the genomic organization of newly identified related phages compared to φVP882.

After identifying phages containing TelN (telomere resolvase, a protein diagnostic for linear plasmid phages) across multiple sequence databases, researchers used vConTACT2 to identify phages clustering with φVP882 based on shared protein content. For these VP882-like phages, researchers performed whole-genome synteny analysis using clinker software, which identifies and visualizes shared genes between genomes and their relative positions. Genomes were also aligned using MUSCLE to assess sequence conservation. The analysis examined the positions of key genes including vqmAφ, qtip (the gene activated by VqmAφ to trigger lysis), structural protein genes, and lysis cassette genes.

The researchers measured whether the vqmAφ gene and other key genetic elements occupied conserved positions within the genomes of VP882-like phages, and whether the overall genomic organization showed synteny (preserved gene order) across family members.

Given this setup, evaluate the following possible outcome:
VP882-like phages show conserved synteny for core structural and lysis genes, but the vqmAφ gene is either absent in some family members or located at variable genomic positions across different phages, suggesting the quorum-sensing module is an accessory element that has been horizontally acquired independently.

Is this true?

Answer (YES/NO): NO